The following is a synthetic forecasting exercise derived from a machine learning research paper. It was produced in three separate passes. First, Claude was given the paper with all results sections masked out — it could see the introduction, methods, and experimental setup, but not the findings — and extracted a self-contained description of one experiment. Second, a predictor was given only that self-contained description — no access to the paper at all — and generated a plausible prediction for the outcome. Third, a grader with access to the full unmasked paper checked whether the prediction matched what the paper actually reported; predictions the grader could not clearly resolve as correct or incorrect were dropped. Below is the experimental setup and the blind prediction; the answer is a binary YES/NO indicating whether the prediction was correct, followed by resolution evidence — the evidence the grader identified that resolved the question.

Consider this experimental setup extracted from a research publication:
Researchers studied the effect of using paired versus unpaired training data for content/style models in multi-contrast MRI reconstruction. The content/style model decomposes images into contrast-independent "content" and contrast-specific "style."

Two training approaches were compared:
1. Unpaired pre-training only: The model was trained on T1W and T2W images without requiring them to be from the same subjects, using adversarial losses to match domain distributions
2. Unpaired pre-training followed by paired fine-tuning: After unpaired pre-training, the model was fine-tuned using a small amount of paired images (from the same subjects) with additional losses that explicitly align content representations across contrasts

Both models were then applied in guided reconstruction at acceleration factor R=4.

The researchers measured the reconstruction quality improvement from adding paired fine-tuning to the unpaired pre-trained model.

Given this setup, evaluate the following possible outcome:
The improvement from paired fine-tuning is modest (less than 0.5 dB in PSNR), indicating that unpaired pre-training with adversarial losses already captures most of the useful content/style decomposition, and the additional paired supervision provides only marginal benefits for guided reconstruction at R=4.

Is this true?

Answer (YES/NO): NO